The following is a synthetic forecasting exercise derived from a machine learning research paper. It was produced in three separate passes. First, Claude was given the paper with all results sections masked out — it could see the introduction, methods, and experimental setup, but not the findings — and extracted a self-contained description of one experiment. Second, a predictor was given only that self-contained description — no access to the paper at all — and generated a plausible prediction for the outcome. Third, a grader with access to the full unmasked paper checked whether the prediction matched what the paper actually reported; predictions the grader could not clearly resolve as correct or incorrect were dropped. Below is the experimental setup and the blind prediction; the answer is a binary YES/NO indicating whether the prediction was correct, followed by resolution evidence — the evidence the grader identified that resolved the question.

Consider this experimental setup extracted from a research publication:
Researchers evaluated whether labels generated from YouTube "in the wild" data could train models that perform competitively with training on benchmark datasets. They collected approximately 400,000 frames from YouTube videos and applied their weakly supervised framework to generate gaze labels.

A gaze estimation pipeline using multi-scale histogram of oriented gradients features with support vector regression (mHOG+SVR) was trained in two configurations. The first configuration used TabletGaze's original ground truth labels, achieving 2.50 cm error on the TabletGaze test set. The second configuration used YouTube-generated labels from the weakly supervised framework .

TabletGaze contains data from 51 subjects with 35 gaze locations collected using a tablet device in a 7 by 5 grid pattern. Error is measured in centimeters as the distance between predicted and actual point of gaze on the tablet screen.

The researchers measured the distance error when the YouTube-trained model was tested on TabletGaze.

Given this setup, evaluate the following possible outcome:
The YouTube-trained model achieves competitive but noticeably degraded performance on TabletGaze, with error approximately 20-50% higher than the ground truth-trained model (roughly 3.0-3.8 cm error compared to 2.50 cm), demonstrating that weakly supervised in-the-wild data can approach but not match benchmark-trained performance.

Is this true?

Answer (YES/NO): NO